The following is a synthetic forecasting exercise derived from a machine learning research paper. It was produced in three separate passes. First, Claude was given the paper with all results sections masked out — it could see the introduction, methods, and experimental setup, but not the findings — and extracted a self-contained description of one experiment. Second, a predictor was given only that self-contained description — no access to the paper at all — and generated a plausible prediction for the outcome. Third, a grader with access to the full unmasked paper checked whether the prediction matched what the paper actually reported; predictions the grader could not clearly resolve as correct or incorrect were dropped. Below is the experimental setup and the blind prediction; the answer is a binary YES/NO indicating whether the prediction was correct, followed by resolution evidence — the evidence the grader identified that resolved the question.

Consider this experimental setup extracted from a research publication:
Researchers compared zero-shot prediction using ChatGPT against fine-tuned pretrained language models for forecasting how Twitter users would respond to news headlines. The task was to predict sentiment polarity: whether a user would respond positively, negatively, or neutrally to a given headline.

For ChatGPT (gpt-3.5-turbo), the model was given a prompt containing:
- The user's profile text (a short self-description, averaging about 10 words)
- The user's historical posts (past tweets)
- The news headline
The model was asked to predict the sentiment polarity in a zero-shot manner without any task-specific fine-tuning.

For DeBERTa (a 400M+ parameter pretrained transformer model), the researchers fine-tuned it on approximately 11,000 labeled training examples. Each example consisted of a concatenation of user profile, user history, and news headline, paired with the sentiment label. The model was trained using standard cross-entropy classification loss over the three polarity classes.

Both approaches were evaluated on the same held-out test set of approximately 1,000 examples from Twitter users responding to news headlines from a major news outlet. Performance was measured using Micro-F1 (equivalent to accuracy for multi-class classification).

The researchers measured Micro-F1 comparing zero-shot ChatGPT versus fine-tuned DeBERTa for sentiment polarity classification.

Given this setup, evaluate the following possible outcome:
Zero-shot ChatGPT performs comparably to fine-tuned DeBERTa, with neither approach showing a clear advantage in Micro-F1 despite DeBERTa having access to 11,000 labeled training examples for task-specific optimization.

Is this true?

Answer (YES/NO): NO